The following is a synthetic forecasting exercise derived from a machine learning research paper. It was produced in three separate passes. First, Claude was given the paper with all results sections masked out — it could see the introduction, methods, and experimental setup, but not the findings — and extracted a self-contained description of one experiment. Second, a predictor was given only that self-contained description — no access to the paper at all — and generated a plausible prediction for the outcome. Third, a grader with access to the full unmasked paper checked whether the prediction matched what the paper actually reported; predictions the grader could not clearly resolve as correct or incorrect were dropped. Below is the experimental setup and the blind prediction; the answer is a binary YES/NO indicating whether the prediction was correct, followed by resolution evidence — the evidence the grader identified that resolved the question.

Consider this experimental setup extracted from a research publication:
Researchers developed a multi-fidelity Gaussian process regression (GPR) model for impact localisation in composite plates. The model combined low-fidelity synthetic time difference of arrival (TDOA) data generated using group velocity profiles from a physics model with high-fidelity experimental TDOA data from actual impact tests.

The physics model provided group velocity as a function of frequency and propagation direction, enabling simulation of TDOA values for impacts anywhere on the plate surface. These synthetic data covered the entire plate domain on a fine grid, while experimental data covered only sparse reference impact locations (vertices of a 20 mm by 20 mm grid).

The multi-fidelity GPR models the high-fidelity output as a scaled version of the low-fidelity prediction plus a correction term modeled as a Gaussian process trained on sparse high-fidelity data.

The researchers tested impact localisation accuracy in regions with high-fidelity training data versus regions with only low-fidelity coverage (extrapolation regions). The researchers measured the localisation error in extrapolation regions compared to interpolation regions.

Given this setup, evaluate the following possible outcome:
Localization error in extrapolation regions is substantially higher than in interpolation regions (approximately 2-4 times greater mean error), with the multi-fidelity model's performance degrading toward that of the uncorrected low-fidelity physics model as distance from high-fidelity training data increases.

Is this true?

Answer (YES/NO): NO